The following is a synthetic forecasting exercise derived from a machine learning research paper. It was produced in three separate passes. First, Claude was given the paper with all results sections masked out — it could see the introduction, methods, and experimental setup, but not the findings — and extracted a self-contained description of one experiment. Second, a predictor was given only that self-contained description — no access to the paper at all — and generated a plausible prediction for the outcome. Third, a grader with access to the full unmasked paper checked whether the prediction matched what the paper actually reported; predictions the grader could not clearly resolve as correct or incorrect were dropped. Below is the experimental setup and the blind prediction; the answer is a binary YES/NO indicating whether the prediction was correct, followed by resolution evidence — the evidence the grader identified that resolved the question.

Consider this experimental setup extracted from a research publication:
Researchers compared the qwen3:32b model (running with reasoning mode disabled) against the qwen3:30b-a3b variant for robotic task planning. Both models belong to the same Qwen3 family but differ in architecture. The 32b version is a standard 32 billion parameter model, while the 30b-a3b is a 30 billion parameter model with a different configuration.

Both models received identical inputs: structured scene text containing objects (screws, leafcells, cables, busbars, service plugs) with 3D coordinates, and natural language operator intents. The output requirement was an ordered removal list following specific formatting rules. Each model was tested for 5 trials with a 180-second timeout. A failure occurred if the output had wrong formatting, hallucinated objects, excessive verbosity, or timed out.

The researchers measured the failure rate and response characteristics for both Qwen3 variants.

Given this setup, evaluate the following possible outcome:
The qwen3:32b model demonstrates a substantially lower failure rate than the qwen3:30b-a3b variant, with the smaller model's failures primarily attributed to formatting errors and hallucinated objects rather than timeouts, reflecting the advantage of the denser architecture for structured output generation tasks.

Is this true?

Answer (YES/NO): NO